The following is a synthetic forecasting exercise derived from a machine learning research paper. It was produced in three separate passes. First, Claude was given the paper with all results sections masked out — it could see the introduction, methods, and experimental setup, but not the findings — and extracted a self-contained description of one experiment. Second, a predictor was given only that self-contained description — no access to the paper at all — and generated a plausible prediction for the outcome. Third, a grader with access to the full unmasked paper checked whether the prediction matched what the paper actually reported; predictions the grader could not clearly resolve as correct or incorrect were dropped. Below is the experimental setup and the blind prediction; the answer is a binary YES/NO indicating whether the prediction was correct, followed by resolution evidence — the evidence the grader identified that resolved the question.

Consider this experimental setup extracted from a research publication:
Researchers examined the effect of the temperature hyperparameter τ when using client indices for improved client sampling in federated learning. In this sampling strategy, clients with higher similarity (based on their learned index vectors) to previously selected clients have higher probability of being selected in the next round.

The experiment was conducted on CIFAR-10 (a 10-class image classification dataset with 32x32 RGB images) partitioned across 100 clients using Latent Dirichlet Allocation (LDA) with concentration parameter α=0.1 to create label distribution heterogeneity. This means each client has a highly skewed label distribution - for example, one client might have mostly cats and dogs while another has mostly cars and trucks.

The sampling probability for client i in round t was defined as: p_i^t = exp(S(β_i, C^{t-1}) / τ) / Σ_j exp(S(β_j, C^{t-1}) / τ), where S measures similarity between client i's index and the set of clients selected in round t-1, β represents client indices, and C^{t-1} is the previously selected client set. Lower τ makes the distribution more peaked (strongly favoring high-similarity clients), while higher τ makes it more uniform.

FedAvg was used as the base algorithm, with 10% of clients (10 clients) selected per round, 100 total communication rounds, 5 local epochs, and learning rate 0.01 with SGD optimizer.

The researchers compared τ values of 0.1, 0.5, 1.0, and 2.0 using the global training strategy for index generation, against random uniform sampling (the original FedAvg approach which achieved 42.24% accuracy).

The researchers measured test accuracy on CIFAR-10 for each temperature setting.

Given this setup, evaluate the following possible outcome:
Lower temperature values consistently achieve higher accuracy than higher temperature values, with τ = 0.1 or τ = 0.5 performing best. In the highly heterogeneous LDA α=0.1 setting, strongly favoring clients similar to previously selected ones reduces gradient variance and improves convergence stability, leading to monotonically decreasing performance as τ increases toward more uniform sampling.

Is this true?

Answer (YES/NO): NO